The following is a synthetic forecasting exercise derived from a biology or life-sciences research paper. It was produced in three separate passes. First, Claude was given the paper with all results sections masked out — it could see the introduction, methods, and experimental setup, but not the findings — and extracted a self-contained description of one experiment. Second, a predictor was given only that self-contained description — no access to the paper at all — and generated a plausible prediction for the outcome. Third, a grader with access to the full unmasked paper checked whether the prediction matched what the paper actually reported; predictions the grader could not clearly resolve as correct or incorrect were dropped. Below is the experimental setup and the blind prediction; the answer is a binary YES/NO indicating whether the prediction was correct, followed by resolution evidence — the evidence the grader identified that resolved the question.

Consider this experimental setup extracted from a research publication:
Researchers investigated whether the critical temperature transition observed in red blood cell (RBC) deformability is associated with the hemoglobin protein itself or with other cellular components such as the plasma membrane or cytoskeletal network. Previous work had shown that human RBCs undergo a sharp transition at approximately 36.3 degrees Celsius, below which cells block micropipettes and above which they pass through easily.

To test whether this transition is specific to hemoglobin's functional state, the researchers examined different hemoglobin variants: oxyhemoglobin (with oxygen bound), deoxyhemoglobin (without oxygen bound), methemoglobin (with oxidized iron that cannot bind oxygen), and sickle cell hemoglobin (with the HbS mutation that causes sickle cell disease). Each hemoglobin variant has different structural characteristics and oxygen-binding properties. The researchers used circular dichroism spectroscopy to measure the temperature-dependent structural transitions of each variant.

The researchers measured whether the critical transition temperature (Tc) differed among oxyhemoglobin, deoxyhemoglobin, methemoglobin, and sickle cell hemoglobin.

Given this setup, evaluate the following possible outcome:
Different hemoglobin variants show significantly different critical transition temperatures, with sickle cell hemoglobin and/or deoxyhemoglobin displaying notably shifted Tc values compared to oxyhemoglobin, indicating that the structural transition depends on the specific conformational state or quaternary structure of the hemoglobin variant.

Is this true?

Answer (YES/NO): NO